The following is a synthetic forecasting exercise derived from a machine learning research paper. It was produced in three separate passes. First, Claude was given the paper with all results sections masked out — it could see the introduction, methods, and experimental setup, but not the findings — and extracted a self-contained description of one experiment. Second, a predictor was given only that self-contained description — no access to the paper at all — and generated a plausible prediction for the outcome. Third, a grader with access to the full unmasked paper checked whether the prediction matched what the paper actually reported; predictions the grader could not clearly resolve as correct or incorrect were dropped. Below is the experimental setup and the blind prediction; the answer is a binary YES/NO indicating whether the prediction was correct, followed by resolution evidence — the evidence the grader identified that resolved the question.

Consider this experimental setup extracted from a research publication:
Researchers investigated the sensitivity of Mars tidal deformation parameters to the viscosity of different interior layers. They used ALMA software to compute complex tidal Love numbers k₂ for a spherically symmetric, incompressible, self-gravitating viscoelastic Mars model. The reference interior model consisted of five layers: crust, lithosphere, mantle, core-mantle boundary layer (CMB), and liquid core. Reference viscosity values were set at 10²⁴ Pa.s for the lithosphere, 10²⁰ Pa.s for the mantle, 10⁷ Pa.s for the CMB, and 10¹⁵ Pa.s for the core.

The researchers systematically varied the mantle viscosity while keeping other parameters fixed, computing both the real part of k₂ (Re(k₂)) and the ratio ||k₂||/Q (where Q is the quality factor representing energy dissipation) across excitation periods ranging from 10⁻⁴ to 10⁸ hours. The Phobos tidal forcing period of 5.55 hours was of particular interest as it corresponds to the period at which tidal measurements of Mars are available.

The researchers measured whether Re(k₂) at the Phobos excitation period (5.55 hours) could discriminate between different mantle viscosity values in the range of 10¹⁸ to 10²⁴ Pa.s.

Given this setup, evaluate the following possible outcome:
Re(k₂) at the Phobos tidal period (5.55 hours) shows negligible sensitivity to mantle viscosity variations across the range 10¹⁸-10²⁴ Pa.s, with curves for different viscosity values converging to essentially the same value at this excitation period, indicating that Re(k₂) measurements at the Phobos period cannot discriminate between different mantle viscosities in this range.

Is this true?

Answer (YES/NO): YES